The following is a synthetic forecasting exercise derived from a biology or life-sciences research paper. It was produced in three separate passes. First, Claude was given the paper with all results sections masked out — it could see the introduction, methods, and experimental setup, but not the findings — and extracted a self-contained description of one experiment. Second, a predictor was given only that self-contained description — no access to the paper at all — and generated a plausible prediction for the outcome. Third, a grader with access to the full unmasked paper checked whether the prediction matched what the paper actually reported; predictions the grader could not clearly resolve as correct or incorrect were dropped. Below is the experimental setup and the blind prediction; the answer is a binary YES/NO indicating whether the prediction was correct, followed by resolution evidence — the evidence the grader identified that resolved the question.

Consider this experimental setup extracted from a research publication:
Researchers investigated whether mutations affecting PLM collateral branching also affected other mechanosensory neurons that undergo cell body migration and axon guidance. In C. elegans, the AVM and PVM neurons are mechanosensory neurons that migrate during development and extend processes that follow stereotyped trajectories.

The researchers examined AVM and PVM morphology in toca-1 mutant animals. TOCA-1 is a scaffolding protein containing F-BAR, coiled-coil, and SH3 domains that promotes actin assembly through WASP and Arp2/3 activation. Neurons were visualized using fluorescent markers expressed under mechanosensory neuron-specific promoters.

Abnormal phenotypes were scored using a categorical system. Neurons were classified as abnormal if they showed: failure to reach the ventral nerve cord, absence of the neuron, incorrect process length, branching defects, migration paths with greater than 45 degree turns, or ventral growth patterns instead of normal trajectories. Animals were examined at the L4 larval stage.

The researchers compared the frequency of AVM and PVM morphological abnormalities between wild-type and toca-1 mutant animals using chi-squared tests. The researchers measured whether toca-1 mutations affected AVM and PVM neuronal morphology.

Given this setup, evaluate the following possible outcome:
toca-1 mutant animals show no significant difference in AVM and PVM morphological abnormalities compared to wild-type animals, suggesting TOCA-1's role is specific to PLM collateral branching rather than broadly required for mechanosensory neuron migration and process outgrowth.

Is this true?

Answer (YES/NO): YES